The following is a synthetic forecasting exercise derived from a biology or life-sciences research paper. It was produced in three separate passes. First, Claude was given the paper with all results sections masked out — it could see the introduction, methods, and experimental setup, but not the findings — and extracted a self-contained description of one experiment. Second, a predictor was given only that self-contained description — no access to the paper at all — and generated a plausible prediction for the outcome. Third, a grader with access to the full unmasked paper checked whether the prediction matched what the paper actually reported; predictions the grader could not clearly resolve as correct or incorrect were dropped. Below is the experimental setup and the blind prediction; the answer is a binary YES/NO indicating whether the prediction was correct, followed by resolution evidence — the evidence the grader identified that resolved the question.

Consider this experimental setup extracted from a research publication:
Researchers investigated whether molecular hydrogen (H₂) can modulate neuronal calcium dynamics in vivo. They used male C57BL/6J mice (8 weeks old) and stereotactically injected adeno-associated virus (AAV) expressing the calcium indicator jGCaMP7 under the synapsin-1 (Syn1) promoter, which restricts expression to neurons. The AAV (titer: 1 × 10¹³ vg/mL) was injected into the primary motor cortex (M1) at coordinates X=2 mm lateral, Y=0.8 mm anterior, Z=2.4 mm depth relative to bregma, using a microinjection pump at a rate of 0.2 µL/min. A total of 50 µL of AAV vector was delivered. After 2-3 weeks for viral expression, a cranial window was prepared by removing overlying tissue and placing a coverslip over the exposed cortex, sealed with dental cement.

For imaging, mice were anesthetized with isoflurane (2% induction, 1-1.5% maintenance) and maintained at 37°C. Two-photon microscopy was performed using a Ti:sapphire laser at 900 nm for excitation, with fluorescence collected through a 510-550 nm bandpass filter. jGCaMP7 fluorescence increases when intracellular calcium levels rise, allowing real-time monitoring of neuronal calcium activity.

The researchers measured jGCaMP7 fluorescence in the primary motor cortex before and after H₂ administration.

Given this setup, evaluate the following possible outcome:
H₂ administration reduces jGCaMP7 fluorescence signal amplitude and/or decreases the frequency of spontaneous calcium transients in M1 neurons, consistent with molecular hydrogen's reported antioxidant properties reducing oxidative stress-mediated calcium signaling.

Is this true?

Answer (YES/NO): NO